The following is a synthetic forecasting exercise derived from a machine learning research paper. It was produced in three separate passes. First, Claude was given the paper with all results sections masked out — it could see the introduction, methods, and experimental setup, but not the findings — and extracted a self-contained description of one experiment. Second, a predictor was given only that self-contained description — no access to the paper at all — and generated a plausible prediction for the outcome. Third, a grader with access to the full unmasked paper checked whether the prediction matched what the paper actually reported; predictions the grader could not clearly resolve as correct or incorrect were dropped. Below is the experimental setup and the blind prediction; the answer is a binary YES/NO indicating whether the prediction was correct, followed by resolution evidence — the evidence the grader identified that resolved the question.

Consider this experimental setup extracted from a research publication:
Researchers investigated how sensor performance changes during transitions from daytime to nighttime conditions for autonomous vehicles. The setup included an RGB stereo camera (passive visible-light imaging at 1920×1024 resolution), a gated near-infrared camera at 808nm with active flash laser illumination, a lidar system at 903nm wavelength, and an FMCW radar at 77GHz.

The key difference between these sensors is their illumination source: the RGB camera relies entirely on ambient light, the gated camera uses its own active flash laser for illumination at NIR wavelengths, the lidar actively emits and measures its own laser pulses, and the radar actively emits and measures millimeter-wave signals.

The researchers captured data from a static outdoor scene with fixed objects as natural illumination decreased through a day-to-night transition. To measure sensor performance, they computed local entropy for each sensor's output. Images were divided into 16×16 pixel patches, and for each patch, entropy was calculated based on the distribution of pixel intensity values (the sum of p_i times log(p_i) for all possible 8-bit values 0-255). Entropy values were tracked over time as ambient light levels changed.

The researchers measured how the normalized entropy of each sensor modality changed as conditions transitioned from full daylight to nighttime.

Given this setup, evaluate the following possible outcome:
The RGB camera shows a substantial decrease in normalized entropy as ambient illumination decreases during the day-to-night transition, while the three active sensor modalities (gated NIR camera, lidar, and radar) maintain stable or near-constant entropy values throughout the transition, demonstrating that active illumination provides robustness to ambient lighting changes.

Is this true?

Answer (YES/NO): NO